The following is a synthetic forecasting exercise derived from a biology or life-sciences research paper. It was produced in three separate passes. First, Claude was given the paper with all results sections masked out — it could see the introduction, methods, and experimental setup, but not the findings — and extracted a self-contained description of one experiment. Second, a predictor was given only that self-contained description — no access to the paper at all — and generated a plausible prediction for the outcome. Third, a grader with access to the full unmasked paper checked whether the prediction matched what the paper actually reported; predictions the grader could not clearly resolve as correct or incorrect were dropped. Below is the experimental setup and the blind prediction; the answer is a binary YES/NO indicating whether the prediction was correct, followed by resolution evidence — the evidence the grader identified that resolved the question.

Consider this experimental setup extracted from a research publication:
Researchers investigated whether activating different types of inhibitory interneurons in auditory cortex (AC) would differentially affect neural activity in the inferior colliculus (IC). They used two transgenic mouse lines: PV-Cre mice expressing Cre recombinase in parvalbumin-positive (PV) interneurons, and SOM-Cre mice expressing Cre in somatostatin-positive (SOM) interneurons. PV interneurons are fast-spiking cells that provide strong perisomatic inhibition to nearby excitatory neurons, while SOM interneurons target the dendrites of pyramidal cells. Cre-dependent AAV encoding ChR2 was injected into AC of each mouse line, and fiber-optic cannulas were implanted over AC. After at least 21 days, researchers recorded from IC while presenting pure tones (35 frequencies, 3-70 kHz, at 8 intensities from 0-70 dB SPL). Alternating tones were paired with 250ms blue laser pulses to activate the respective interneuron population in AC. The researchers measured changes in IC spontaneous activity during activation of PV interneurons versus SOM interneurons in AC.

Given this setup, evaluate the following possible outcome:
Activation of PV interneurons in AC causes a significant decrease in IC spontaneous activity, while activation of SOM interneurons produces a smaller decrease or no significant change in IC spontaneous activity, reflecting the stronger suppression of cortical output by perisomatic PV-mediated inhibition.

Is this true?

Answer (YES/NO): NO